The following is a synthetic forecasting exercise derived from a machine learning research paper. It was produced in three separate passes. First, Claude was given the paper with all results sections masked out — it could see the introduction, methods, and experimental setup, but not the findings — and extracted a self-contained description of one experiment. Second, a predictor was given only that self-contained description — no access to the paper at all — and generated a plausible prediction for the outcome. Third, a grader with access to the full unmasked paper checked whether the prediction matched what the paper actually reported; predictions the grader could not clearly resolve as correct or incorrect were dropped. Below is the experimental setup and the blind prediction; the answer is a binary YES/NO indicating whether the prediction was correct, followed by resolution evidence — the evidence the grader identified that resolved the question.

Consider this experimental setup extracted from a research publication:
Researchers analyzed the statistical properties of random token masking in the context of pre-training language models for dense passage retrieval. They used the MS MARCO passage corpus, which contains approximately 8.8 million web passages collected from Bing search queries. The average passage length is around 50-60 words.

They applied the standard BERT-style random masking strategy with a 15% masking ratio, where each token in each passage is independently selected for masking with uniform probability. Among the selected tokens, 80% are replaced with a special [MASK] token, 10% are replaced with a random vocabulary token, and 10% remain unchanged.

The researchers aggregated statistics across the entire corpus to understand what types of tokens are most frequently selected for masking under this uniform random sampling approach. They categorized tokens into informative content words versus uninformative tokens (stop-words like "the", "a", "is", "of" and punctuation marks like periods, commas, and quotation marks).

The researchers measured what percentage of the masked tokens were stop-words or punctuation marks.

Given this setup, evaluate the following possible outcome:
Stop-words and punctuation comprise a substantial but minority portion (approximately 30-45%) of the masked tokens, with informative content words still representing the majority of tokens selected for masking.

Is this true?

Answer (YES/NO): YES